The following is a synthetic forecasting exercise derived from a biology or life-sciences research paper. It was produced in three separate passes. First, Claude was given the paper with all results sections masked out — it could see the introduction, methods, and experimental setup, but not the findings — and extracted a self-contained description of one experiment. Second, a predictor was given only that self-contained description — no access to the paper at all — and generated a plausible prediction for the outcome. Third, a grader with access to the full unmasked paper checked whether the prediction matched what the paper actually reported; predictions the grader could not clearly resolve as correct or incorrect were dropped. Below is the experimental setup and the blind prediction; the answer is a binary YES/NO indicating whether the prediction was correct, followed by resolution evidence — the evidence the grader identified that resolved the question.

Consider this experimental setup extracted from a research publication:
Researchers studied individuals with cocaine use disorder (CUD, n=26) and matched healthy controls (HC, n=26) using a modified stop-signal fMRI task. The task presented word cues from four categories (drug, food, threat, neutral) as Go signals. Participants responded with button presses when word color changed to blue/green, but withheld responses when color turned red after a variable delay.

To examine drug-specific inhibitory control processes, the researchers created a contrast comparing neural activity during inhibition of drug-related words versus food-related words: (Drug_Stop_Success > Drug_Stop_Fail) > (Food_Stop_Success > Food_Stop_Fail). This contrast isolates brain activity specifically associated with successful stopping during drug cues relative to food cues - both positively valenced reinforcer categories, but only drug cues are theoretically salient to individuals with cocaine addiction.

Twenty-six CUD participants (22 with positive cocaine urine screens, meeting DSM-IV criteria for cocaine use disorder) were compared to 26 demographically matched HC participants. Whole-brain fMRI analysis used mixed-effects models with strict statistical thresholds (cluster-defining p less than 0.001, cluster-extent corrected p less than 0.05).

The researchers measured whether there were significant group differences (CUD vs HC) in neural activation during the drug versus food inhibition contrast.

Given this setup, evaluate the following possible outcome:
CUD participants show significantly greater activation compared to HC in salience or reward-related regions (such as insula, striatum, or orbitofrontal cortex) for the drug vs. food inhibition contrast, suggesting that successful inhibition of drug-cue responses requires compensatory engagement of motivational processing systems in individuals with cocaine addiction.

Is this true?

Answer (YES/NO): NO